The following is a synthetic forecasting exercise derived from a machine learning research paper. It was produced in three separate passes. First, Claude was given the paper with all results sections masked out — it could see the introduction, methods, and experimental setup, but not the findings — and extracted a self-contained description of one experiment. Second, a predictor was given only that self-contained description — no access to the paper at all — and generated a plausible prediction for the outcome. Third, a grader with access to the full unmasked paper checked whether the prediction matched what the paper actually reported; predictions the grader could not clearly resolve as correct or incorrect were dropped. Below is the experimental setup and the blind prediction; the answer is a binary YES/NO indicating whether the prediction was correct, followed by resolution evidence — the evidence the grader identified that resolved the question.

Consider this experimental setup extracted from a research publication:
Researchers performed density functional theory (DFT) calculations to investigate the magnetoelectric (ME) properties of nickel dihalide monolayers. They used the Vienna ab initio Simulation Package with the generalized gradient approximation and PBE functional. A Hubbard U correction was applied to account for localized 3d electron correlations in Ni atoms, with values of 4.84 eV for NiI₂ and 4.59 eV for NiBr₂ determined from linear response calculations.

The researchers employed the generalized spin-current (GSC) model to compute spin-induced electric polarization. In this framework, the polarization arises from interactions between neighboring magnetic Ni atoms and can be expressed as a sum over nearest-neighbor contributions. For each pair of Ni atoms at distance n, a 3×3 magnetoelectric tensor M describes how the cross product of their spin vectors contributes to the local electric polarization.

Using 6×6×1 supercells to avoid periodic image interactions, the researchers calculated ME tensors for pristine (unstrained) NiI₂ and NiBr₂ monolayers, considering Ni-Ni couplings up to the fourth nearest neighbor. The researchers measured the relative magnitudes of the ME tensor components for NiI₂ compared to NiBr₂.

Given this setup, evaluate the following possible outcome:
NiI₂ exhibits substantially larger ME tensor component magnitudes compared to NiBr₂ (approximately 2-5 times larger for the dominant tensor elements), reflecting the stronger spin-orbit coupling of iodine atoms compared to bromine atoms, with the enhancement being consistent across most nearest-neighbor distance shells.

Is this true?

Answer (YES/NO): NO